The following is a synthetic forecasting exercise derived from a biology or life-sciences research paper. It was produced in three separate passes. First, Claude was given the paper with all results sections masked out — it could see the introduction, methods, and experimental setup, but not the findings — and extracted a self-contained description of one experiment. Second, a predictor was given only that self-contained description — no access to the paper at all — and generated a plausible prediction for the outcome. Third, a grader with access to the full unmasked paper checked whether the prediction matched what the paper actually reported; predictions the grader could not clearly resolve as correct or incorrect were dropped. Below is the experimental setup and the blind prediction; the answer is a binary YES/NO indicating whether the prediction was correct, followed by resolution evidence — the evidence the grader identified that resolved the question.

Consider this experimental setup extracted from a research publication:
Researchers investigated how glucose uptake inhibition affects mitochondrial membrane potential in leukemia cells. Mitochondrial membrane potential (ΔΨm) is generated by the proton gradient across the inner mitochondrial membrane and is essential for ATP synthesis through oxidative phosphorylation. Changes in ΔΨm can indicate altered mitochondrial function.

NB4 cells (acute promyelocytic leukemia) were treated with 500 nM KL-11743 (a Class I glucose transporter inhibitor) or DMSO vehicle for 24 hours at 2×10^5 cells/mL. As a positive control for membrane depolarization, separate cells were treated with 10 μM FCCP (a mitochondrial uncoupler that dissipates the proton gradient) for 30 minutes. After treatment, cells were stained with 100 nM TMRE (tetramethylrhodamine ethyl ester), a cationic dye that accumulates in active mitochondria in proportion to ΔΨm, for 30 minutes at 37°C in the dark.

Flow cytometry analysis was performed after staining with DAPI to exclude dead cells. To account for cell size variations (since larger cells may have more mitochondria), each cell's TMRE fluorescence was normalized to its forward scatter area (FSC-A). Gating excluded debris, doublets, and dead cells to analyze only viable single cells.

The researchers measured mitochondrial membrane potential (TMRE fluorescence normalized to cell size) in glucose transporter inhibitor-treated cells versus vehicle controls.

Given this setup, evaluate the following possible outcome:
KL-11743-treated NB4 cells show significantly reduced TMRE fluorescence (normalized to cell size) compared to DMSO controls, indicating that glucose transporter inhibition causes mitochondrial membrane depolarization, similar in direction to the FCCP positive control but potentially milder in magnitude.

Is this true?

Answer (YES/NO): NO